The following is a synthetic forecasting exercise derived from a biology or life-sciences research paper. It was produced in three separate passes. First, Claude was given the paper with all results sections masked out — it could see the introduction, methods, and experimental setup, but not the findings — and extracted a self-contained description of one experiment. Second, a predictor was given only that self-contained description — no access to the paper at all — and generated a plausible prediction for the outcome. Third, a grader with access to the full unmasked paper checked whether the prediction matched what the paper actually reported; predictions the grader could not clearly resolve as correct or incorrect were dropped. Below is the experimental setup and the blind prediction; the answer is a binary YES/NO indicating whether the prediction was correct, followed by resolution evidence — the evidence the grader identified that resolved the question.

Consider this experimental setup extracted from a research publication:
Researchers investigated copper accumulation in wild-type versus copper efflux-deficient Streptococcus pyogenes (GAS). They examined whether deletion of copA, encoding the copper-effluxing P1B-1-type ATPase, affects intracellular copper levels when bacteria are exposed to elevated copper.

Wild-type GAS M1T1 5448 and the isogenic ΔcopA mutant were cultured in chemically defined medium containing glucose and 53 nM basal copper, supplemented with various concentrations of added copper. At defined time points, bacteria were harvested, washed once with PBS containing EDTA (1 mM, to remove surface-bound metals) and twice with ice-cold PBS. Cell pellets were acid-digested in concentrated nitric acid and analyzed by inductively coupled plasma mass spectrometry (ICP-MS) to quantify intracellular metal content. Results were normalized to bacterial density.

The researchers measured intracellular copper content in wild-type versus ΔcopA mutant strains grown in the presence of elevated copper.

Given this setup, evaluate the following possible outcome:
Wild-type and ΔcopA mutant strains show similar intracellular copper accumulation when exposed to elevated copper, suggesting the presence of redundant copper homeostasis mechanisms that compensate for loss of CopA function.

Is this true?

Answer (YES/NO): NO